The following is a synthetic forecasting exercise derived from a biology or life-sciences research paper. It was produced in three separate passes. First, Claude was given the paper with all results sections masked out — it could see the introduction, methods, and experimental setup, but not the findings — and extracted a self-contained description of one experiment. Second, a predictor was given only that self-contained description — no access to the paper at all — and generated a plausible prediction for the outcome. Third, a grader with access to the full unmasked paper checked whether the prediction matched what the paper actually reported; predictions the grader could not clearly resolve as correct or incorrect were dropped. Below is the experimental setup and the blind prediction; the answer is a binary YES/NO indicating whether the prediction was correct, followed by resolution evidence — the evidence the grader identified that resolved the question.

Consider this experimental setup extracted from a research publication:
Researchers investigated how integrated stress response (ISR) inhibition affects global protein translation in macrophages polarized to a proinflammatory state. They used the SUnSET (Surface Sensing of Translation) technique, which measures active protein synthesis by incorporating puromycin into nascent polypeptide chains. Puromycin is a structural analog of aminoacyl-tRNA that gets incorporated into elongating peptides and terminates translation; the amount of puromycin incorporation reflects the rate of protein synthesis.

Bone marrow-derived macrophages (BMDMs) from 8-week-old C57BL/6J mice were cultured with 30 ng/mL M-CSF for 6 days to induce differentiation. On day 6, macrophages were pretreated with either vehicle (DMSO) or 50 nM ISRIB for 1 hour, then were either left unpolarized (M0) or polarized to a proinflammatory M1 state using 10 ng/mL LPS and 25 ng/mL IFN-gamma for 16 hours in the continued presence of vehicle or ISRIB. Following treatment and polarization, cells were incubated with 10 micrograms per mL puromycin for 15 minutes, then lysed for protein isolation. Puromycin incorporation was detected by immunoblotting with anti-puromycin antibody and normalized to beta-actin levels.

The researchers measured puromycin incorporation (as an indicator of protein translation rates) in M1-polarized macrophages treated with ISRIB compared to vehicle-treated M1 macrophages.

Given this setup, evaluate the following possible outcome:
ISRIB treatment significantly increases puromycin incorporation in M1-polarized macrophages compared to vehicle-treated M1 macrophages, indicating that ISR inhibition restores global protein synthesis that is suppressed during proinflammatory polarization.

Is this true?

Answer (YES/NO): NO